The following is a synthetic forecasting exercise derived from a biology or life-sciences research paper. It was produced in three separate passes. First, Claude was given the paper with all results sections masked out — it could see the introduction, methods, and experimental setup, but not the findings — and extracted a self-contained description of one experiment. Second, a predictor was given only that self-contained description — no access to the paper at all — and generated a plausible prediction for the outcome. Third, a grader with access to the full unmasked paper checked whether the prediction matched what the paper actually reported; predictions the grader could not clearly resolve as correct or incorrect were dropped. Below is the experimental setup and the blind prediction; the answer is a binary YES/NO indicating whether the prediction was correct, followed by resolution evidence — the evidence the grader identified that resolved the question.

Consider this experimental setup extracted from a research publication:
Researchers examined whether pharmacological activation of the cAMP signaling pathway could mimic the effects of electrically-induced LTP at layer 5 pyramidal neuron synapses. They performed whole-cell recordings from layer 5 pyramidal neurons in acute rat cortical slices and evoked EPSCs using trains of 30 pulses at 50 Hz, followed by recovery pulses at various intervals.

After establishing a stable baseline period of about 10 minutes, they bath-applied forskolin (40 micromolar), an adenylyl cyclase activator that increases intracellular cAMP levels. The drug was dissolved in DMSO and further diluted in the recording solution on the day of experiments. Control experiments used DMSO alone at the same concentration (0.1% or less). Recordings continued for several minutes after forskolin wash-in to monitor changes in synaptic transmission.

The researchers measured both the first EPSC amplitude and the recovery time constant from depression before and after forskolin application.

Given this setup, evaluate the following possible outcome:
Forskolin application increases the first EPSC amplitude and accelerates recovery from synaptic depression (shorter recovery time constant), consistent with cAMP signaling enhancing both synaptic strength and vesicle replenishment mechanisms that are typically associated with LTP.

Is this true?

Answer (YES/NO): NO